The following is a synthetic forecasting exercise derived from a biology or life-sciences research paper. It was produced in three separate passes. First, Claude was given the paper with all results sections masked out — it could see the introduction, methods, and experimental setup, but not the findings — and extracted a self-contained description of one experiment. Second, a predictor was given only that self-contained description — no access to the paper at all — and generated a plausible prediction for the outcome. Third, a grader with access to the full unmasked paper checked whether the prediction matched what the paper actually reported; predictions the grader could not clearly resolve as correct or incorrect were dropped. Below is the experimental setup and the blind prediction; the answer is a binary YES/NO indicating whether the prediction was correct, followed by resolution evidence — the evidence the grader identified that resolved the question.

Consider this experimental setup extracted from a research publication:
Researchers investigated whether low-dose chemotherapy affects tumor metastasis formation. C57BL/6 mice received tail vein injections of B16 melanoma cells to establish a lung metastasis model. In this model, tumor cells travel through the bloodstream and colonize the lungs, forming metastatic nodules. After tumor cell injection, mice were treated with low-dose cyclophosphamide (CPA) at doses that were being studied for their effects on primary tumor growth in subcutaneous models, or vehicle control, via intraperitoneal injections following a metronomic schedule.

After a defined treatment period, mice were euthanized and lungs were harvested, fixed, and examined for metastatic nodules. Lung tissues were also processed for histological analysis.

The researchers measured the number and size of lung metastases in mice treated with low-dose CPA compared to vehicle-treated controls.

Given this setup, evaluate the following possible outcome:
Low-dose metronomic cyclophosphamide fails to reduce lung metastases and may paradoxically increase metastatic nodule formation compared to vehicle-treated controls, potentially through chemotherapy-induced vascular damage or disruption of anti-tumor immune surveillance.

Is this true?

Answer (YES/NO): YES